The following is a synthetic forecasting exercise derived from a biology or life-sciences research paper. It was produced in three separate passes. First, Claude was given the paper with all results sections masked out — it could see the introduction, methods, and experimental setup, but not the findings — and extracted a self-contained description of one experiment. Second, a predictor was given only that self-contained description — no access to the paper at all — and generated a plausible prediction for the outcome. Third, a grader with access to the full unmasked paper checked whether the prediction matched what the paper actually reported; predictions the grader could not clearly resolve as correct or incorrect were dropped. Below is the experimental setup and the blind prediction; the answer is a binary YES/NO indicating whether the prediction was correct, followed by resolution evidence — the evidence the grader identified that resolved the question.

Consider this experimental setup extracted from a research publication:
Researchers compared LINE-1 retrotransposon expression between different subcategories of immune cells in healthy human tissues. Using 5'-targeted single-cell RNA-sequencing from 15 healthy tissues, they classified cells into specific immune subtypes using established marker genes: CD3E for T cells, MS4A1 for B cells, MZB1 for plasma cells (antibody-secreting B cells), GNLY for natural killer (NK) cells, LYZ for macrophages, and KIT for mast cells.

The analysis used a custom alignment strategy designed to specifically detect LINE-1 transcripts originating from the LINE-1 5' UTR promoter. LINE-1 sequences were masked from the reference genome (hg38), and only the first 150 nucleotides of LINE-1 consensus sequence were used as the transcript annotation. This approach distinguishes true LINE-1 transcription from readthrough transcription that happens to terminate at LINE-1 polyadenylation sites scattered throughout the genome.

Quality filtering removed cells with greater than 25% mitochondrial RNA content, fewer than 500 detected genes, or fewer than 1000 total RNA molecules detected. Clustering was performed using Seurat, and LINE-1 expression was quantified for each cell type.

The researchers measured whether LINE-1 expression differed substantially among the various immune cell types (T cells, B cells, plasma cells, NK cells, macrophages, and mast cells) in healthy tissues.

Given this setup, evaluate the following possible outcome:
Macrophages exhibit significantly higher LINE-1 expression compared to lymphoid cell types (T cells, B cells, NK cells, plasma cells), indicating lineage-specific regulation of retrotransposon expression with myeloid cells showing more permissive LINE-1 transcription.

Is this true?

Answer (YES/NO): NO